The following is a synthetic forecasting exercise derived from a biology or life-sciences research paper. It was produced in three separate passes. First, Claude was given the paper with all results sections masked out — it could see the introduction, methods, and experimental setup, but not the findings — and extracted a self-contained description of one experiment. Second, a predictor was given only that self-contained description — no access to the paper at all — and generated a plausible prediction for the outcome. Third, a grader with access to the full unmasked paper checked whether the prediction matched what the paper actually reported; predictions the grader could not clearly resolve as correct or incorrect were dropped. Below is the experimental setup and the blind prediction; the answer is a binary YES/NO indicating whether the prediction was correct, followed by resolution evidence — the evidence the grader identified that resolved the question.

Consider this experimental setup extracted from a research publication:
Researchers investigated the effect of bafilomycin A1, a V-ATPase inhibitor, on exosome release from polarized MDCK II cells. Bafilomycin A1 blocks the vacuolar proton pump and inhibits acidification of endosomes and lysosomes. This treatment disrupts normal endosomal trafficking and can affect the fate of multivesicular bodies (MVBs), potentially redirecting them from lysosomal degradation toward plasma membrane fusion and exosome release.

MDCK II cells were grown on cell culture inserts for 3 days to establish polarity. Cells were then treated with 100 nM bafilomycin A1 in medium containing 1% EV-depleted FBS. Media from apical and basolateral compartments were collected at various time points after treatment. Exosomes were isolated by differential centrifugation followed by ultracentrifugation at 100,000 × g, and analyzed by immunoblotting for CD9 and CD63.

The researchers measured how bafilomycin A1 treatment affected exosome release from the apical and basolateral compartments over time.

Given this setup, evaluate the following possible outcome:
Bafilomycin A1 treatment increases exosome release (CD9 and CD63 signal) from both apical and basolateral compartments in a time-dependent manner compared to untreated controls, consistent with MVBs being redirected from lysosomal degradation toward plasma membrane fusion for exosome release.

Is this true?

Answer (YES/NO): YES